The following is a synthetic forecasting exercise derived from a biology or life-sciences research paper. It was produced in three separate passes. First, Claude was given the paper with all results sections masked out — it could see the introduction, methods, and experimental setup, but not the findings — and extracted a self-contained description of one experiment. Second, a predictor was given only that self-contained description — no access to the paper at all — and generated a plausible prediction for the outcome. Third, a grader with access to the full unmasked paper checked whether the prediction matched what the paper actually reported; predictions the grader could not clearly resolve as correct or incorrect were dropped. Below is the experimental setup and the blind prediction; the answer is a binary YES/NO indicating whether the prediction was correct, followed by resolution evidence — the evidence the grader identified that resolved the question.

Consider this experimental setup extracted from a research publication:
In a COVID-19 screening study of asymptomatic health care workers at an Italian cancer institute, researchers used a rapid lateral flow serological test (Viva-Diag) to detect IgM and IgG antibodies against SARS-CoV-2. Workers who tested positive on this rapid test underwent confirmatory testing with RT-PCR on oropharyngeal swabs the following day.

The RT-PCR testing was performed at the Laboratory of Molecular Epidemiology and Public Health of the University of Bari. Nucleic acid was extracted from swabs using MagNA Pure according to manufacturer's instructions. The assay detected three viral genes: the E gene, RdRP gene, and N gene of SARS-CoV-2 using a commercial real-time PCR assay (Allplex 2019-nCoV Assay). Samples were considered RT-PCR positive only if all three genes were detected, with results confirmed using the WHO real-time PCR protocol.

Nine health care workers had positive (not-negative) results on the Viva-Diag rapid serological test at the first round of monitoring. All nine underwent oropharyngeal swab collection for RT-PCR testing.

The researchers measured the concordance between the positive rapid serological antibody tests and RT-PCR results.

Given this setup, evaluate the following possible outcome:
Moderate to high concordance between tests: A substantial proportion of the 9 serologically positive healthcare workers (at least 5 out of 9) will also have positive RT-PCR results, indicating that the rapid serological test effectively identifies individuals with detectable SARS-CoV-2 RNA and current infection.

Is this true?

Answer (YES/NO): NO